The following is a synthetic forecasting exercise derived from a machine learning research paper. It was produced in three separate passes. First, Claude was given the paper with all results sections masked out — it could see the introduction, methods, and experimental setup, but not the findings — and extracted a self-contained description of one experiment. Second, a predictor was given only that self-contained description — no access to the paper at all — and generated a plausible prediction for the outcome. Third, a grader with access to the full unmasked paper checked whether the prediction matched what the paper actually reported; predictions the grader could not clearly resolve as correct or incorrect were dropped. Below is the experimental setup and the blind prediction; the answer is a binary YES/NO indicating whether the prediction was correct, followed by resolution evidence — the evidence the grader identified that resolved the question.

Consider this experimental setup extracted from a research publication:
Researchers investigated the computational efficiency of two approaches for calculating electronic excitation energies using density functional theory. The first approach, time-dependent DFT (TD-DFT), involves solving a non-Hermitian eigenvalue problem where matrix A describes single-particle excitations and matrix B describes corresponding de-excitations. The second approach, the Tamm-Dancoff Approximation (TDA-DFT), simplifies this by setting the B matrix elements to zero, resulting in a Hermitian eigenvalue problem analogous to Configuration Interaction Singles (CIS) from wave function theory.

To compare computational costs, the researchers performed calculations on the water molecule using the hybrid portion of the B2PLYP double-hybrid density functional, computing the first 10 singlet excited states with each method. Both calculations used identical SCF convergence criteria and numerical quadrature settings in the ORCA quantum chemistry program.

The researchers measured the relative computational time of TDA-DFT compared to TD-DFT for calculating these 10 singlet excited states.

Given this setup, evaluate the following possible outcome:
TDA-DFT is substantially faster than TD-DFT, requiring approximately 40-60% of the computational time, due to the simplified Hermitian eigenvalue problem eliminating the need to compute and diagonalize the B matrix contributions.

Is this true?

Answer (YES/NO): NO